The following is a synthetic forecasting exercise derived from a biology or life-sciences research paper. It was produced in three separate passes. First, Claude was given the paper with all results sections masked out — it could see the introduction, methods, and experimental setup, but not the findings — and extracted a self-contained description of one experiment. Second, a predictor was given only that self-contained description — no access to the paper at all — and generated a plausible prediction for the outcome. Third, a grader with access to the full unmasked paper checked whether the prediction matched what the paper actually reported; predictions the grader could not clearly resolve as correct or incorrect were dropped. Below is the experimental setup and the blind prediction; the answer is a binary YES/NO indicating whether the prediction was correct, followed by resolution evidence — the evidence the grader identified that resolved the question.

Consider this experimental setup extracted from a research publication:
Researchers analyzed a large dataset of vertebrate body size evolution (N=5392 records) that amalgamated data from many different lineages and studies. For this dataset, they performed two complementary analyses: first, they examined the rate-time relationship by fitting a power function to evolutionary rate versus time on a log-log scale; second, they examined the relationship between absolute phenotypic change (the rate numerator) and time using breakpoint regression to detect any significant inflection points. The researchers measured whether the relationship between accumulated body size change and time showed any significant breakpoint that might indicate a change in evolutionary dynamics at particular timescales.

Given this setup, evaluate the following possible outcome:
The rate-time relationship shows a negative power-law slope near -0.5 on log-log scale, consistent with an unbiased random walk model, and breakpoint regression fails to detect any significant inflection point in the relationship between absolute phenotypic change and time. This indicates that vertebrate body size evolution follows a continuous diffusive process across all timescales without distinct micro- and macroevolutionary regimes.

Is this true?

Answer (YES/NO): NO